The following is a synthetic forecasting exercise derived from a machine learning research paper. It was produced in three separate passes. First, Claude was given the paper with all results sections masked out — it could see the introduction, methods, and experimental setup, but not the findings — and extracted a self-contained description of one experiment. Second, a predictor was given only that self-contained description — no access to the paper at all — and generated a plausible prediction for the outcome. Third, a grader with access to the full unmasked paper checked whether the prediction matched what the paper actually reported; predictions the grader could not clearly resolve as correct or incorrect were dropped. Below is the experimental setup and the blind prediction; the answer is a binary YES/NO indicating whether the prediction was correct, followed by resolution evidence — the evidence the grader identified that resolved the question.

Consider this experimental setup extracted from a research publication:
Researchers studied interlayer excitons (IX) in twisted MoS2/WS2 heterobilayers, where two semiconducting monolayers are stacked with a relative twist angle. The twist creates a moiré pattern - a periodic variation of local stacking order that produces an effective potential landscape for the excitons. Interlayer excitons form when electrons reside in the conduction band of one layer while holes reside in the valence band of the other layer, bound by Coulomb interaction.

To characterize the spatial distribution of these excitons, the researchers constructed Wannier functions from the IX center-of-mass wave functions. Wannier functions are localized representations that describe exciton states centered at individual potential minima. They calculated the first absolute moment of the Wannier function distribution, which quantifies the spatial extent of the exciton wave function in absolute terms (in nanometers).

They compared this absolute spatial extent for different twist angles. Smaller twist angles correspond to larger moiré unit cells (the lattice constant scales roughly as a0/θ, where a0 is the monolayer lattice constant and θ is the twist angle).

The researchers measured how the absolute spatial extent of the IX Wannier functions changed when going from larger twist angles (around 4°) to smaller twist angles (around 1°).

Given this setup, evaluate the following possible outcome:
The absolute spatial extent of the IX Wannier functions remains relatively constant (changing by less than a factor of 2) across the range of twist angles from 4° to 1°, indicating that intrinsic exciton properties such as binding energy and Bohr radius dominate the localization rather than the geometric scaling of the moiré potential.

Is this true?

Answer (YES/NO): NO